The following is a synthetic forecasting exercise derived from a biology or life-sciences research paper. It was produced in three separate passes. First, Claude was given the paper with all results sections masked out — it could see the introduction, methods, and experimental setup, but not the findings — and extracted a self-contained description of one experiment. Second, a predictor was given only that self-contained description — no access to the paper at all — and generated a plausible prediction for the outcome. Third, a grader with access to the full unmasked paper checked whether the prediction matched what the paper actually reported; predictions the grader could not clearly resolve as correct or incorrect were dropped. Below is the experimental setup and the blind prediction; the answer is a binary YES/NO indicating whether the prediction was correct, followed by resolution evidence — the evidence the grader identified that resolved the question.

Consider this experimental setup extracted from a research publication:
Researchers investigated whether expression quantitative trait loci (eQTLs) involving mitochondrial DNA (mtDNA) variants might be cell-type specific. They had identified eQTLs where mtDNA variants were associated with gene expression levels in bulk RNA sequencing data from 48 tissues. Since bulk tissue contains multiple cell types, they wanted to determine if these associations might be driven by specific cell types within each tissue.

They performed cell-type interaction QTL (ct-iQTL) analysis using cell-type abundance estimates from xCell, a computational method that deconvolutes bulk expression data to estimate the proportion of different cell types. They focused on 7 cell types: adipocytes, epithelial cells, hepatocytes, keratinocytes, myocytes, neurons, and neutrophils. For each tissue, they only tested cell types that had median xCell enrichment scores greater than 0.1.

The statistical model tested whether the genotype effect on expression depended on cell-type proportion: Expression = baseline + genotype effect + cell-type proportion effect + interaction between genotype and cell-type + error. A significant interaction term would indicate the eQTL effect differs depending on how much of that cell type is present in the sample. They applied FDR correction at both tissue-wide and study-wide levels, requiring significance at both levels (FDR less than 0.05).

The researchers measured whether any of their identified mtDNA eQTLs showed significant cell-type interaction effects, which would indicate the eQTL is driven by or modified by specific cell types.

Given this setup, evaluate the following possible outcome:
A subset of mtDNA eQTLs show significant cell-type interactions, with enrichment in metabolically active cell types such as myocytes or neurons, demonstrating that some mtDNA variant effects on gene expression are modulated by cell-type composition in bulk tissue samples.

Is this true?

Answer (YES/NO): YES